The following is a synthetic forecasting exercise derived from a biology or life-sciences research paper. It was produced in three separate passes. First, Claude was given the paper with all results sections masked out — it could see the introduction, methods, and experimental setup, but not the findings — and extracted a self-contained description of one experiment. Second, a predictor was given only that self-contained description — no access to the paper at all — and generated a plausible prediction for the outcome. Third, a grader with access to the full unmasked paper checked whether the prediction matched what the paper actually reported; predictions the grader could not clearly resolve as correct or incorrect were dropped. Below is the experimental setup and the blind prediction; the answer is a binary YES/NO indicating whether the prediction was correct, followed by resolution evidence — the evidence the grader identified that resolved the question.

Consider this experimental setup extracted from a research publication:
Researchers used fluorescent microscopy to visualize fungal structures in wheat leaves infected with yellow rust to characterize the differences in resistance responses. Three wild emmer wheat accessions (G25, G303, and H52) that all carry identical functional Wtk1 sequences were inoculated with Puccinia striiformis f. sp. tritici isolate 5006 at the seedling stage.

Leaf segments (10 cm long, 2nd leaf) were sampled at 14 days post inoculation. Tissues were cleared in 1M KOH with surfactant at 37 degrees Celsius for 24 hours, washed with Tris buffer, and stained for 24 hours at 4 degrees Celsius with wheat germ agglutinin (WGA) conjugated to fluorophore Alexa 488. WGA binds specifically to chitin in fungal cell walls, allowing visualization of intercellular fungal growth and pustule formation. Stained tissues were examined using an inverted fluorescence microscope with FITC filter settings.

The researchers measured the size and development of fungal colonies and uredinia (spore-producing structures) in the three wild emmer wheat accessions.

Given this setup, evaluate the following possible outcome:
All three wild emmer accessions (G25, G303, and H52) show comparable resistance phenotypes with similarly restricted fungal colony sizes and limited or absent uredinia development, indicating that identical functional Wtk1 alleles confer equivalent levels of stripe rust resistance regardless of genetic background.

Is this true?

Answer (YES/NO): NO